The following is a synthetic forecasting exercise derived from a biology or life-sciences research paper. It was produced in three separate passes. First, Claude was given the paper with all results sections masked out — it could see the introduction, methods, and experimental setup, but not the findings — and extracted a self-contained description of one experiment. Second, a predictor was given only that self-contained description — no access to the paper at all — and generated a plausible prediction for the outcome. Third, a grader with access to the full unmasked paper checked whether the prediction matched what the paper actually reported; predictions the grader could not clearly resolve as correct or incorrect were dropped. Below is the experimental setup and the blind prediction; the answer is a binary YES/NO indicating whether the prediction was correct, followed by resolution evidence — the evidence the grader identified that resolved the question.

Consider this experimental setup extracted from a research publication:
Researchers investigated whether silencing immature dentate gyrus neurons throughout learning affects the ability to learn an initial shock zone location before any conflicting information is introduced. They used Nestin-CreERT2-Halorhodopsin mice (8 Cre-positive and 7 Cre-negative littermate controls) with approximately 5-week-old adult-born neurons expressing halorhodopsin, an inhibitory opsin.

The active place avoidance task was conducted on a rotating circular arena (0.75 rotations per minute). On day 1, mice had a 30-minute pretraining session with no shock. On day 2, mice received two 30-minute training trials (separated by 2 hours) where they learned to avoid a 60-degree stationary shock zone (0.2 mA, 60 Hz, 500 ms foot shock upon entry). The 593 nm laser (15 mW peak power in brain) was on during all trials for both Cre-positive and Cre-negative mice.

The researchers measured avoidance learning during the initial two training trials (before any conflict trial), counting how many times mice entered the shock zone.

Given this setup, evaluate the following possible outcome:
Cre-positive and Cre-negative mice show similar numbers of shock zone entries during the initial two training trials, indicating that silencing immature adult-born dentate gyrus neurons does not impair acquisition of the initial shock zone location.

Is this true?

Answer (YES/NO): YES